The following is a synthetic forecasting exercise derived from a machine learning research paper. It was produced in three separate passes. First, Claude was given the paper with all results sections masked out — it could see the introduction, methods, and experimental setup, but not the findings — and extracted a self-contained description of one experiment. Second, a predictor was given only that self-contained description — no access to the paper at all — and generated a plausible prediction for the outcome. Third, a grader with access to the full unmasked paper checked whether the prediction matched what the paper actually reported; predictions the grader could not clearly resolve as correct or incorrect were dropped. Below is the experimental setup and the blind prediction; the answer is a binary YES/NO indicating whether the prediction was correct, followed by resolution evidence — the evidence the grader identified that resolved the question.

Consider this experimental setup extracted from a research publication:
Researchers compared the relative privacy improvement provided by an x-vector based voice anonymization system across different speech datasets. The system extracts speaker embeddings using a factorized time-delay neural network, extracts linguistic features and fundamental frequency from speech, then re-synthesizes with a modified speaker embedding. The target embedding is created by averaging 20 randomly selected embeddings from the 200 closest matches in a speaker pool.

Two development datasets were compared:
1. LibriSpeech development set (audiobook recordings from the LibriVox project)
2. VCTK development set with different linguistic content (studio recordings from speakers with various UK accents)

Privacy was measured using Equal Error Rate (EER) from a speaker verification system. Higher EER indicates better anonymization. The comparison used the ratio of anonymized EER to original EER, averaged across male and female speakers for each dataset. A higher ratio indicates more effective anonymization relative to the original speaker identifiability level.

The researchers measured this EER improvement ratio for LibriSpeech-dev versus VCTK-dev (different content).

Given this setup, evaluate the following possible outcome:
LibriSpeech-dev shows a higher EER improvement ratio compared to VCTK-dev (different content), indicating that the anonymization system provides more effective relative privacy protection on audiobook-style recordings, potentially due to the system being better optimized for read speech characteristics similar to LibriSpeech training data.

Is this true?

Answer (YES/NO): NO